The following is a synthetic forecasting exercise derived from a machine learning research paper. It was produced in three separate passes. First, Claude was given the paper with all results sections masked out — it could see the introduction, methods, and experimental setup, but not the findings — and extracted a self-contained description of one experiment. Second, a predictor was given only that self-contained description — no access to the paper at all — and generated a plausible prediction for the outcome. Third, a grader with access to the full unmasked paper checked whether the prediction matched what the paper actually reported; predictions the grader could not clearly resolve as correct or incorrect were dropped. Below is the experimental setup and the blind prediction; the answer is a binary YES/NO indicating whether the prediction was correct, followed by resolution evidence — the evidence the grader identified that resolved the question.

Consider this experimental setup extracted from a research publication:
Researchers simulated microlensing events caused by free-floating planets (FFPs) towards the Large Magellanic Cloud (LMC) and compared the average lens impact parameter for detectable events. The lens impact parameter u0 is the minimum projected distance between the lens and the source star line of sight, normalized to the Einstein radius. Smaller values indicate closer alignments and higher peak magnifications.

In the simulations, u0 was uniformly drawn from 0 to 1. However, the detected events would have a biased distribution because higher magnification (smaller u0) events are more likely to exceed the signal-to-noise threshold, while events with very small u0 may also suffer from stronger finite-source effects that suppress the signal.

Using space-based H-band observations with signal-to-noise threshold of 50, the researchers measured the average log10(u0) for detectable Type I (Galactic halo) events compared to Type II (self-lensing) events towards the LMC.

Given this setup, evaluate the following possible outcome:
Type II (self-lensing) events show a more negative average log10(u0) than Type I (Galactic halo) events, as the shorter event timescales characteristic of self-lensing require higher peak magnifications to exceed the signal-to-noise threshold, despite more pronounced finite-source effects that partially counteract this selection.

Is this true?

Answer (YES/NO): NO